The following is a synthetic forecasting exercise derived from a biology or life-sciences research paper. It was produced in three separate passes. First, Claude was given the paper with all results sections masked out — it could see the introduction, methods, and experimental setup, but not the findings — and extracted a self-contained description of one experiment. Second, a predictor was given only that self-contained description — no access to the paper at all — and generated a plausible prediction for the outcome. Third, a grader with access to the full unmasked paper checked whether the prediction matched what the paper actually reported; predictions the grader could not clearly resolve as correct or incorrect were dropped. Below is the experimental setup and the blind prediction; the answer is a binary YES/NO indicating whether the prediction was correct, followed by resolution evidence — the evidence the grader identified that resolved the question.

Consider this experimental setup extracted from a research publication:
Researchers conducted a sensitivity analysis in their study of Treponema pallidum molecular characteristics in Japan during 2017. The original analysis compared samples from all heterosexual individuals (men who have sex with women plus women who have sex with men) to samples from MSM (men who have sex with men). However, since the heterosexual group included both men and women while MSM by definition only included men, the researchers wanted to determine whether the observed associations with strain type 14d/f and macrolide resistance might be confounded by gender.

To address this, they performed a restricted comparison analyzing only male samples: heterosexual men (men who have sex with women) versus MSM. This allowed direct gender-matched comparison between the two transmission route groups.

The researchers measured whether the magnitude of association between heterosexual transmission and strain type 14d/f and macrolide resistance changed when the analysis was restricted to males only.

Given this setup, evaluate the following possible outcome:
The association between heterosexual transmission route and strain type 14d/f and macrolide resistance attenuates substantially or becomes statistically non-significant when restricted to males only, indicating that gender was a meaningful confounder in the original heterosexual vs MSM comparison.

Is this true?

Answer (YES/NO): NO